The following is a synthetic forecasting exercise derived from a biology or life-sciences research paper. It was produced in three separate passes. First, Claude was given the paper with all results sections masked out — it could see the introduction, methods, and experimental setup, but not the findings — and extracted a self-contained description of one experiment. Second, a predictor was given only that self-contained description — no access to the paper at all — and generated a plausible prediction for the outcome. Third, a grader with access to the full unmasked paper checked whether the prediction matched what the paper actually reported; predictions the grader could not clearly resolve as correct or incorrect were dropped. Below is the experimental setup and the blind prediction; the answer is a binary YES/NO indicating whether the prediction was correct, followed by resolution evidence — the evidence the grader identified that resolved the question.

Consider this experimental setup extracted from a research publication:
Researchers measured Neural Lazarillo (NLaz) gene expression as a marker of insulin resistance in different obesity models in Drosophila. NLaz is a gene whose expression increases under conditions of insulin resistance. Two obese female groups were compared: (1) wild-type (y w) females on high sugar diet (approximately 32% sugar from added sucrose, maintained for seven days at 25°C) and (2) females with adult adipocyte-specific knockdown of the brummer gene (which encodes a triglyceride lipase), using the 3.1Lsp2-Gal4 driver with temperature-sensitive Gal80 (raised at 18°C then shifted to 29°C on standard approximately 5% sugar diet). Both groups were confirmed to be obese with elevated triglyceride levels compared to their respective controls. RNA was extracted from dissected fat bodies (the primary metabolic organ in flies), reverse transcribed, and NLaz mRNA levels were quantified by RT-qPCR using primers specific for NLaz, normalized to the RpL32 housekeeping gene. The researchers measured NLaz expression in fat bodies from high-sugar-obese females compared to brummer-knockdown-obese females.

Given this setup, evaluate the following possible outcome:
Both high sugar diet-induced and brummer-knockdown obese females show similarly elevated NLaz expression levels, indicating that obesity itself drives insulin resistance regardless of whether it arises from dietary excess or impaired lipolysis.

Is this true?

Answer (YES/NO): NO